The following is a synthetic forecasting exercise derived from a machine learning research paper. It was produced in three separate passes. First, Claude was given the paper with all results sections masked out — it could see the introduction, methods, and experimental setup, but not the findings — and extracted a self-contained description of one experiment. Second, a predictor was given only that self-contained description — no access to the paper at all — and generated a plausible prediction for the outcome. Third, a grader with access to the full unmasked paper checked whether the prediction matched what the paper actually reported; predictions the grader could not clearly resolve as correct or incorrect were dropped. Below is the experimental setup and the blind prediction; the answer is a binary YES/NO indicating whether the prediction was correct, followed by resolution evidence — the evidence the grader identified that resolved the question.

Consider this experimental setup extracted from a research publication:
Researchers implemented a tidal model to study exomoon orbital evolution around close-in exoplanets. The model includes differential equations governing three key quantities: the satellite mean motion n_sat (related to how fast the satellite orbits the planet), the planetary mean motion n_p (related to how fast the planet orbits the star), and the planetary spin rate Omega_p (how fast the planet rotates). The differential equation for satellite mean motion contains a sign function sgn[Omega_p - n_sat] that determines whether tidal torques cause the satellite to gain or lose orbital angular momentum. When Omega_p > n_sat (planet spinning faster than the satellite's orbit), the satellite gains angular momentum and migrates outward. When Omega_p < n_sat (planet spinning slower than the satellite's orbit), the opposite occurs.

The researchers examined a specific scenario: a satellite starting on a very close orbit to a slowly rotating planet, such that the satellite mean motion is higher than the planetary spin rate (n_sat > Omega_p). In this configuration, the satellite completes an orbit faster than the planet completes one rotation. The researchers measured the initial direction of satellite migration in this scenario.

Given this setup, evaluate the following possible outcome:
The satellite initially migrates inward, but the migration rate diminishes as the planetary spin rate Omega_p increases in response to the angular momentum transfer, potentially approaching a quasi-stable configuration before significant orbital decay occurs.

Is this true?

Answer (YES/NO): NO